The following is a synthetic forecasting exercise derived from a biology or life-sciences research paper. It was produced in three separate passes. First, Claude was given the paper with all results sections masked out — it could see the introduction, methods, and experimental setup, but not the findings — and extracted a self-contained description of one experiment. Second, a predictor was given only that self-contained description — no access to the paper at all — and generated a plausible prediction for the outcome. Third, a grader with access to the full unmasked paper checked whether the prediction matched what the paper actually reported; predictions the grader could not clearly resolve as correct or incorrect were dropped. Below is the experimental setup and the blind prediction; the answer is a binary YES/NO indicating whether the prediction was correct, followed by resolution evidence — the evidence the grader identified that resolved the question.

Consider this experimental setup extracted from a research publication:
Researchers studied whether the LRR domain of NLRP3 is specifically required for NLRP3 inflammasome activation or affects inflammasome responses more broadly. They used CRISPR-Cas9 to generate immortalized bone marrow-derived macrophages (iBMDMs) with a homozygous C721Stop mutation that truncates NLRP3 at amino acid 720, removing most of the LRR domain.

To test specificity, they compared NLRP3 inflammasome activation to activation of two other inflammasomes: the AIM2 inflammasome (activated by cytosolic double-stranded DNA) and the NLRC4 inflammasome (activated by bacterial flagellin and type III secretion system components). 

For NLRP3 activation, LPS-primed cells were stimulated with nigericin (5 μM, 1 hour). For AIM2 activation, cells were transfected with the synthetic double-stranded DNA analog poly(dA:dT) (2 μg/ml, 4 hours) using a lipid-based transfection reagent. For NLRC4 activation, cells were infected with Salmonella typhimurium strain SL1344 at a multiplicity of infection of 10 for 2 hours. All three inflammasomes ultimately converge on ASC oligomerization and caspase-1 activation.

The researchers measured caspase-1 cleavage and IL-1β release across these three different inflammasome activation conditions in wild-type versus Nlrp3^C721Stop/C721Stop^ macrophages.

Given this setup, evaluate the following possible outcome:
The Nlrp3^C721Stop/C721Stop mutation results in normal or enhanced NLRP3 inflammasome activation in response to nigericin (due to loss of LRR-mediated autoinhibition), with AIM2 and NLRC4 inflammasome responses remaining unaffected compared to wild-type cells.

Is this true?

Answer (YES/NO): NO